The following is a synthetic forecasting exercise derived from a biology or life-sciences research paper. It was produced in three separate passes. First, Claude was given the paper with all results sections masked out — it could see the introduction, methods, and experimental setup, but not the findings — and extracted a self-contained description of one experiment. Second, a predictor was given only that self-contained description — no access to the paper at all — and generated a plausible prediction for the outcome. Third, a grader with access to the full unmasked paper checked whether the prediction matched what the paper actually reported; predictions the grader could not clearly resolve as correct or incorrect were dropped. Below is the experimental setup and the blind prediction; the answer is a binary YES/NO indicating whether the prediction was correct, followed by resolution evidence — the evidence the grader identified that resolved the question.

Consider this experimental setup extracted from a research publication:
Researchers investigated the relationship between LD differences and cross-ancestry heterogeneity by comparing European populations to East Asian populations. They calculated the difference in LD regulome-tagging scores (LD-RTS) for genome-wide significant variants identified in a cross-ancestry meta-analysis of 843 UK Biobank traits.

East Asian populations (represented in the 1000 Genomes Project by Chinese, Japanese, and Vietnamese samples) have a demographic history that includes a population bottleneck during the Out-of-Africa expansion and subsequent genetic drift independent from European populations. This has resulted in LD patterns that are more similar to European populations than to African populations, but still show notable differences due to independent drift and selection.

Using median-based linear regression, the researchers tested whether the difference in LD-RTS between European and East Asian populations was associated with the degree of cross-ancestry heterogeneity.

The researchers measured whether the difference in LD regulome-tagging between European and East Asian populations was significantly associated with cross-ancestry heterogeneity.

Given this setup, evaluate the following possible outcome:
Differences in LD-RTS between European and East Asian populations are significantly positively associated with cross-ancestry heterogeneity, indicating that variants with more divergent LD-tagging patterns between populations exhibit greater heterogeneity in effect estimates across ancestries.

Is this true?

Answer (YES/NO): NO